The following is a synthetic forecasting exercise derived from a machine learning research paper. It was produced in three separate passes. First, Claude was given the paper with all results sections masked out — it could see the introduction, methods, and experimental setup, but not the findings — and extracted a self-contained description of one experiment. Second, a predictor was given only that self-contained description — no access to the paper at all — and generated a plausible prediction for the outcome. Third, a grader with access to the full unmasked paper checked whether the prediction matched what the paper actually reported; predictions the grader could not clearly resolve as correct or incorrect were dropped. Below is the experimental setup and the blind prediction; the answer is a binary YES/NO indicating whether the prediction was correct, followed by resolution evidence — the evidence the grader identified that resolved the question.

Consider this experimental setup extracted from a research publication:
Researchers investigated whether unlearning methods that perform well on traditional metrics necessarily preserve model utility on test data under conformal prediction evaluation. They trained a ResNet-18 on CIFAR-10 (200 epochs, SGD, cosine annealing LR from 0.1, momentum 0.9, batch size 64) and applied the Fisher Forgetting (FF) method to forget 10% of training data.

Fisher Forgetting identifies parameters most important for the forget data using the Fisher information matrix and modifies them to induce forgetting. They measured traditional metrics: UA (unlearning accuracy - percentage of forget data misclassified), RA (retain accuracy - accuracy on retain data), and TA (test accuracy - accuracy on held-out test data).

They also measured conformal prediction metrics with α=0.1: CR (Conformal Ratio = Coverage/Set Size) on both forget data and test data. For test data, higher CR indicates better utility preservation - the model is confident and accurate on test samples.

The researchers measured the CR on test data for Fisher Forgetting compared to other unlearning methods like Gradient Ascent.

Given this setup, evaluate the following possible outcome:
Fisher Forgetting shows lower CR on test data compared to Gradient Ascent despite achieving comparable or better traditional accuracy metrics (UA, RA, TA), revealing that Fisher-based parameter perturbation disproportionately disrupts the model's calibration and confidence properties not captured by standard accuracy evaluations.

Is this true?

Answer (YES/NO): NO